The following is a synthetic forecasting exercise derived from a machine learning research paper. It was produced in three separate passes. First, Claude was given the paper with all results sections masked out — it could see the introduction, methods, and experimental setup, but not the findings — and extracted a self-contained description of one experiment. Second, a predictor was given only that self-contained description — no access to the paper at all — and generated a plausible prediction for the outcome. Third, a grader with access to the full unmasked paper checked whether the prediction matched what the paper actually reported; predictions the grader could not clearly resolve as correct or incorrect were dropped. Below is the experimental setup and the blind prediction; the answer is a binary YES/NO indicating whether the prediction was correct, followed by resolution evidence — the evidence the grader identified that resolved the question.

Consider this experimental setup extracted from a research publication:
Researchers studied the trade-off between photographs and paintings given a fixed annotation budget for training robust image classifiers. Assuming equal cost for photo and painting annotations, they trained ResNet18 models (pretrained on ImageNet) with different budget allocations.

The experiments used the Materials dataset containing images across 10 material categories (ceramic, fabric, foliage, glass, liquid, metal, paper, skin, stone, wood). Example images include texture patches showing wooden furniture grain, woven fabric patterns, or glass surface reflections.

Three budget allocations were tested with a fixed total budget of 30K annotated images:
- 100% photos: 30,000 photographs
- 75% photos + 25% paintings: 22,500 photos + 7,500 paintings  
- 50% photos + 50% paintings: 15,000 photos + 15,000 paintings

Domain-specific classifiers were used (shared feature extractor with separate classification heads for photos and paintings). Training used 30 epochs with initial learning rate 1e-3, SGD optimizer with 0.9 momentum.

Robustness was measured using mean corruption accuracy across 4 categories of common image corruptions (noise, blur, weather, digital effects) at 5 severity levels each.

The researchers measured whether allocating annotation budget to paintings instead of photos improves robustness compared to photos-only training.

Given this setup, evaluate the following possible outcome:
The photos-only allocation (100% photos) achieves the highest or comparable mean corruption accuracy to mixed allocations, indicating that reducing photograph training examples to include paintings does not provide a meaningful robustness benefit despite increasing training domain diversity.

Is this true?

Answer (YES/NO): NO